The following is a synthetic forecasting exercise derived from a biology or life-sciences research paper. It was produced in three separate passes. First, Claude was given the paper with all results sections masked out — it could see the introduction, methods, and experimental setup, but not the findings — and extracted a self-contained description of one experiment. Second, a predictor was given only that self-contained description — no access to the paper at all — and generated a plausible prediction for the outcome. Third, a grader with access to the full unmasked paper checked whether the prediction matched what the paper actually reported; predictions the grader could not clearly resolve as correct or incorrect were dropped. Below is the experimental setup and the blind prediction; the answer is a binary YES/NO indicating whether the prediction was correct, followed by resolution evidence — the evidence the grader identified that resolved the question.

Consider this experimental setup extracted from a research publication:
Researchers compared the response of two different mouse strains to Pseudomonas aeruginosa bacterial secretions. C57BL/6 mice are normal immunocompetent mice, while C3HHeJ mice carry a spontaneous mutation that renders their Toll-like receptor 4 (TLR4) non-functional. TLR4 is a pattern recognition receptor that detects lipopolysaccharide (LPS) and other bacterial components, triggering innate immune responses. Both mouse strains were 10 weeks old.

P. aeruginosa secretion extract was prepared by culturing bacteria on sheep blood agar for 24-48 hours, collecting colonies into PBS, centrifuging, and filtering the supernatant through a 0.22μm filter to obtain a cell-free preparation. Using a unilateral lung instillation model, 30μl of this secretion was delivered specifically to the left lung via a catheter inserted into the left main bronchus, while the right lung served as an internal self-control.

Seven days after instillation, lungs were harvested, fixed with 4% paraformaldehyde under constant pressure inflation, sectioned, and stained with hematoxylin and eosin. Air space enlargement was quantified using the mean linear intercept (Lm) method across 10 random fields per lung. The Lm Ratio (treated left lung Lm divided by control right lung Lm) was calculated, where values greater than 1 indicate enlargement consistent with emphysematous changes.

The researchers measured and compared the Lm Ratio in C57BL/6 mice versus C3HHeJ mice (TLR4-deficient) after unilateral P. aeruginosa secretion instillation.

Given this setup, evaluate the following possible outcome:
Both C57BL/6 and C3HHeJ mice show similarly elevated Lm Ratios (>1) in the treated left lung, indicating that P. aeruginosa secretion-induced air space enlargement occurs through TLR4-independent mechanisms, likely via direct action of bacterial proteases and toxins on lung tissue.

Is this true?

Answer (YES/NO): NO